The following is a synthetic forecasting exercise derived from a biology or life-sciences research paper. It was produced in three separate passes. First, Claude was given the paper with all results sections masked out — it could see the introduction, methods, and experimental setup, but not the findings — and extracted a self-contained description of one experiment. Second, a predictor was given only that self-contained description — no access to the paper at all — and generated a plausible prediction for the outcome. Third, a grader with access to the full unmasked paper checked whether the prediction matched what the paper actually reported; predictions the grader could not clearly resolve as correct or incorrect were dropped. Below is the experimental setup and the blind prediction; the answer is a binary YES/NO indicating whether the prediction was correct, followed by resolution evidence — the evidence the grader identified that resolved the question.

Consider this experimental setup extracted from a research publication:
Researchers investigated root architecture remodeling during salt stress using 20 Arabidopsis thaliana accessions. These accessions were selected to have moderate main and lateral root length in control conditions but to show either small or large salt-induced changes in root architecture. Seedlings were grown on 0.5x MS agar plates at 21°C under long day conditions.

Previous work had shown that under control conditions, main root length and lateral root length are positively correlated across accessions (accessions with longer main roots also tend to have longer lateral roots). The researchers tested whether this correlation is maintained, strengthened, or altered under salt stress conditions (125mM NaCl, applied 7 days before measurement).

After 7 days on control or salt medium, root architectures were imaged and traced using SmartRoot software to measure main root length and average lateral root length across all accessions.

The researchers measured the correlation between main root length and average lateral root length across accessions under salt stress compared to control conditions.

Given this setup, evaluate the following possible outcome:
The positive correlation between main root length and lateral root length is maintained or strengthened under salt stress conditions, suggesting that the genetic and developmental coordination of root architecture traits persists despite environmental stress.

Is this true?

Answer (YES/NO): NO